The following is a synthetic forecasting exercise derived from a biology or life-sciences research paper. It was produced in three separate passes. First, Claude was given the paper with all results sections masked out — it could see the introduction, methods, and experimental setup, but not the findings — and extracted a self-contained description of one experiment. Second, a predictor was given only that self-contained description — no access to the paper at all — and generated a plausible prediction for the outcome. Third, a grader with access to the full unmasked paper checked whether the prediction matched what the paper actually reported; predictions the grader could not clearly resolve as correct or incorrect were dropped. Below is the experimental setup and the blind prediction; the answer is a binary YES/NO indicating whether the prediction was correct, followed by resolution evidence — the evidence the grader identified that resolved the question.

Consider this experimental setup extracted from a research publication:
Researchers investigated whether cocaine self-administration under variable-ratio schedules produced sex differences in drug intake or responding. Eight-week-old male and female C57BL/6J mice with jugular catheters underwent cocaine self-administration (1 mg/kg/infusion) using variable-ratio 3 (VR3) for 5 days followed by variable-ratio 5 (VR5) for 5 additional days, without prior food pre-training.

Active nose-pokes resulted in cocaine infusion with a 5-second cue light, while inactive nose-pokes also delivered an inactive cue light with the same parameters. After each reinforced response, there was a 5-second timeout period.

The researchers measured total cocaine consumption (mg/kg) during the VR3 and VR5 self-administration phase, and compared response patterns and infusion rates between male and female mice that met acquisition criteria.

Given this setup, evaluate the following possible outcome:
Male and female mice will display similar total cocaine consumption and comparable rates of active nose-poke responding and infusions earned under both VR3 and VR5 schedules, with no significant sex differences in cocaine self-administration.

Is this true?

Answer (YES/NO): YES